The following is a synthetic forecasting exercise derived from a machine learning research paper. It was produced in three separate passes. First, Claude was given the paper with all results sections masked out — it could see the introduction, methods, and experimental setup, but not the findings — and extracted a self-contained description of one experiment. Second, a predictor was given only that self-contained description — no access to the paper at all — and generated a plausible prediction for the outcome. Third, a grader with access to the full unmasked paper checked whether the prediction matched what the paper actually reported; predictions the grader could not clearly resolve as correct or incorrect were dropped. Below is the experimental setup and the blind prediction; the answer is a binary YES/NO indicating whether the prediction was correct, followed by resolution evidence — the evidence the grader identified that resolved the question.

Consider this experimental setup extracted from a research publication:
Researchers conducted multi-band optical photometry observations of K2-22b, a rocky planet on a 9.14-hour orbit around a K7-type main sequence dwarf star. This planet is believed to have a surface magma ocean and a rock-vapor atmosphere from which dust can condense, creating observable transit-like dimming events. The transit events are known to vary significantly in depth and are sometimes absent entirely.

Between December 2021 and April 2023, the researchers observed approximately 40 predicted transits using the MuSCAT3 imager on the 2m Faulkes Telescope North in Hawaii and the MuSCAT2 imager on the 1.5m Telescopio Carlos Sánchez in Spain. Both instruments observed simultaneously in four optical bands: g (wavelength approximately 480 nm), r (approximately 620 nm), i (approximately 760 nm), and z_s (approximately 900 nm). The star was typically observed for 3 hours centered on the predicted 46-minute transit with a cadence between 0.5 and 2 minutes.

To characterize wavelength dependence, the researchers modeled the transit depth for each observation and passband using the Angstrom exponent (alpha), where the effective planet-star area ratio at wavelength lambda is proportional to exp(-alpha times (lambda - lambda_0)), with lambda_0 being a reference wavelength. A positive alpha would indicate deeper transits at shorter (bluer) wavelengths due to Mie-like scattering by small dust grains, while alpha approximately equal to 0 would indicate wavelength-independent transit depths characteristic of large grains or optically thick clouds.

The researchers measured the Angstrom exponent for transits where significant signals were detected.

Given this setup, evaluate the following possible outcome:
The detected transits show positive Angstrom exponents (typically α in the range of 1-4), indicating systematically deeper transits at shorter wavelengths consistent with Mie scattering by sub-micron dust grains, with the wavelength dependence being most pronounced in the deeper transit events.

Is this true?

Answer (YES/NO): NO